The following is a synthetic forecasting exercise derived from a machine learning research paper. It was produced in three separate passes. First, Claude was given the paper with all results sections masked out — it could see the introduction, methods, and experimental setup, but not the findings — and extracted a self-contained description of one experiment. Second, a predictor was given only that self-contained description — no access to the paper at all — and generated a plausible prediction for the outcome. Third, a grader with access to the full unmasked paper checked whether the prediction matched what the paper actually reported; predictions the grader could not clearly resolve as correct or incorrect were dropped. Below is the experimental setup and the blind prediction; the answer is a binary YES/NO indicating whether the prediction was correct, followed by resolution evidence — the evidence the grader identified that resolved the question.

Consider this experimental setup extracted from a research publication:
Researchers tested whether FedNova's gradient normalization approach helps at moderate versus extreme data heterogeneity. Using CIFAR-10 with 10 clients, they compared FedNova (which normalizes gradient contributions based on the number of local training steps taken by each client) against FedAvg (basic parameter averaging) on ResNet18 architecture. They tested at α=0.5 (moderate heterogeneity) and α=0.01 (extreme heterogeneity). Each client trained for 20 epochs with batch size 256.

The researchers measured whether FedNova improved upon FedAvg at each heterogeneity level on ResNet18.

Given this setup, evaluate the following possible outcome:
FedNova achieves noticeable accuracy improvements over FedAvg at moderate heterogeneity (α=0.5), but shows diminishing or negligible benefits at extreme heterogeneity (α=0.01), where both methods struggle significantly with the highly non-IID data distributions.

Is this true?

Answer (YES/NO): NO